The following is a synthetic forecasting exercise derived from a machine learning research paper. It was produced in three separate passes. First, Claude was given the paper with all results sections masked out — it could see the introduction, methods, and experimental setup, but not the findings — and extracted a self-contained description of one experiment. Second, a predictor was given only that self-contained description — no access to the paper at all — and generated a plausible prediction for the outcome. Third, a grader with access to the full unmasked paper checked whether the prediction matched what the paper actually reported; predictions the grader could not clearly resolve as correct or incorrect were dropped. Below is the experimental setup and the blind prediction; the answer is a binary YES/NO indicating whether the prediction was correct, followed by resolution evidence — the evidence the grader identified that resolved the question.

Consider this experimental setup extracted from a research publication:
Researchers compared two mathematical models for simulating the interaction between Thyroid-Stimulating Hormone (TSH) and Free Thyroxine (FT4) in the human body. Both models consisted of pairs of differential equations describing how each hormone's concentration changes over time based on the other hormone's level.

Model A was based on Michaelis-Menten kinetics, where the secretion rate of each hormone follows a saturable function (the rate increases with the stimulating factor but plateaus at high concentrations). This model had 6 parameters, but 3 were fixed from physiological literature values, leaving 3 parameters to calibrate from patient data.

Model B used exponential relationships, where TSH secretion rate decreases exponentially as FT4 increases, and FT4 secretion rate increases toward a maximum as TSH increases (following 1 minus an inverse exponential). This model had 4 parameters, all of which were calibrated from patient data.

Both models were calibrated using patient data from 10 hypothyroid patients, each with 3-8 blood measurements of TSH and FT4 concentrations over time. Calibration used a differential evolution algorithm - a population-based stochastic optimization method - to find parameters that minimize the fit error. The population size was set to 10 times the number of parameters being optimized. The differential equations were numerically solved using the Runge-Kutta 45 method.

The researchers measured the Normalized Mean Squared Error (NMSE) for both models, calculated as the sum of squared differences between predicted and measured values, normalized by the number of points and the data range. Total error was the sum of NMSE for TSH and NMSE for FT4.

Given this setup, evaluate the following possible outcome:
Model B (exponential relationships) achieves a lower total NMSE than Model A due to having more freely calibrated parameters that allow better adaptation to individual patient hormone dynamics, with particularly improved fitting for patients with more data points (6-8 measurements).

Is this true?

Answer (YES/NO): NO